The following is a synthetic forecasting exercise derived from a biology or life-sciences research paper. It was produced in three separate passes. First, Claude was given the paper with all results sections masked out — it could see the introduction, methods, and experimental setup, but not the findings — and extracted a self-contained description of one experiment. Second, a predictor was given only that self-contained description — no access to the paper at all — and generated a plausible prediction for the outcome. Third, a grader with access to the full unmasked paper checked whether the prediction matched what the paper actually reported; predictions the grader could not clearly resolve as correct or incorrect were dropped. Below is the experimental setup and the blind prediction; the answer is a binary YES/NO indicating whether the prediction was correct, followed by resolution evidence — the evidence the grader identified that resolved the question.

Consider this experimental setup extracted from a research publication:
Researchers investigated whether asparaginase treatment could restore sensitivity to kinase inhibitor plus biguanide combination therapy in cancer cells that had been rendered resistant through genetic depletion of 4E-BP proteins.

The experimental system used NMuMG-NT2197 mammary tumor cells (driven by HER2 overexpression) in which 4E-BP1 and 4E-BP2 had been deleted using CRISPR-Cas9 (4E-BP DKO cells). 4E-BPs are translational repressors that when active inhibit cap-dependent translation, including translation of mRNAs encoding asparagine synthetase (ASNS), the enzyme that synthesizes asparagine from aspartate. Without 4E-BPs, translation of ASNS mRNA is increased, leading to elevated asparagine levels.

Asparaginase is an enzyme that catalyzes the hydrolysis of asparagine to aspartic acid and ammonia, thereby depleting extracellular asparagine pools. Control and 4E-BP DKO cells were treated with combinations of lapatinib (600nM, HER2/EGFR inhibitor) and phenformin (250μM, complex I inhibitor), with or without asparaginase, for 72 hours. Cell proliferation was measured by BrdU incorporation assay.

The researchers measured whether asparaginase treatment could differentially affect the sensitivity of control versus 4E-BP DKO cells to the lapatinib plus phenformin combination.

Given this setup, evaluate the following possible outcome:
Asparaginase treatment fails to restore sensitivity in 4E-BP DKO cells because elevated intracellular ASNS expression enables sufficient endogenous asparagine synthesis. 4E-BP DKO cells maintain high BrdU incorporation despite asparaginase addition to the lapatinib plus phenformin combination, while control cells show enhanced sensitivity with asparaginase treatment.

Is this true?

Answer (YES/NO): YES